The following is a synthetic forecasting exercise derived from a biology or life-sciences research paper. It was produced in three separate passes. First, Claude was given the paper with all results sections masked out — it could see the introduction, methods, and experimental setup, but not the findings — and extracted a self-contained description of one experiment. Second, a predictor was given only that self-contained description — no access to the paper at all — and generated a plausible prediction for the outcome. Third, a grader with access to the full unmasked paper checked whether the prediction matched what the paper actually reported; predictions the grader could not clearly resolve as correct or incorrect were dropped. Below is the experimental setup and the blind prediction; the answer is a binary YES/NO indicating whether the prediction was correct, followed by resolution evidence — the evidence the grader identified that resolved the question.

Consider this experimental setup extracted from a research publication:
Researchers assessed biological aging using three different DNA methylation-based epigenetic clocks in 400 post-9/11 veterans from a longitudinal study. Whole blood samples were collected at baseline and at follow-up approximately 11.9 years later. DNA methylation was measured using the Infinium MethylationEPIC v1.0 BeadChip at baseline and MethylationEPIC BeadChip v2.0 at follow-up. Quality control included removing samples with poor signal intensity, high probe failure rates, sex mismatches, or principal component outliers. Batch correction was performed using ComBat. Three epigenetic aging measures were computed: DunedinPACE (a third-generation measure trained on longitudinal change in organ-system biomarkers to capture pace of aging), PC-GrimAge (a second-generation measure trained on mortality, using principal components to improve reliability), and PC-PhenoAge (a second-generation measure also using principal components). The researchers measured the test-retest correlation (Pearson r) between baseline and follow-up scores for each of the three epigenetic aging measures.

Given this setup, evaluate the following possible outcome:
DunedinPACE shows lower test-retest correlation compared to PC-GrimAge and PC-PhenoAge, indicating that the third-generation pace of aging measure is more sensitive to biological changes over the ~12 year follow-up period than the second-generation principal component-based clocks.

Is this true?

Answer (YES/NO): NO